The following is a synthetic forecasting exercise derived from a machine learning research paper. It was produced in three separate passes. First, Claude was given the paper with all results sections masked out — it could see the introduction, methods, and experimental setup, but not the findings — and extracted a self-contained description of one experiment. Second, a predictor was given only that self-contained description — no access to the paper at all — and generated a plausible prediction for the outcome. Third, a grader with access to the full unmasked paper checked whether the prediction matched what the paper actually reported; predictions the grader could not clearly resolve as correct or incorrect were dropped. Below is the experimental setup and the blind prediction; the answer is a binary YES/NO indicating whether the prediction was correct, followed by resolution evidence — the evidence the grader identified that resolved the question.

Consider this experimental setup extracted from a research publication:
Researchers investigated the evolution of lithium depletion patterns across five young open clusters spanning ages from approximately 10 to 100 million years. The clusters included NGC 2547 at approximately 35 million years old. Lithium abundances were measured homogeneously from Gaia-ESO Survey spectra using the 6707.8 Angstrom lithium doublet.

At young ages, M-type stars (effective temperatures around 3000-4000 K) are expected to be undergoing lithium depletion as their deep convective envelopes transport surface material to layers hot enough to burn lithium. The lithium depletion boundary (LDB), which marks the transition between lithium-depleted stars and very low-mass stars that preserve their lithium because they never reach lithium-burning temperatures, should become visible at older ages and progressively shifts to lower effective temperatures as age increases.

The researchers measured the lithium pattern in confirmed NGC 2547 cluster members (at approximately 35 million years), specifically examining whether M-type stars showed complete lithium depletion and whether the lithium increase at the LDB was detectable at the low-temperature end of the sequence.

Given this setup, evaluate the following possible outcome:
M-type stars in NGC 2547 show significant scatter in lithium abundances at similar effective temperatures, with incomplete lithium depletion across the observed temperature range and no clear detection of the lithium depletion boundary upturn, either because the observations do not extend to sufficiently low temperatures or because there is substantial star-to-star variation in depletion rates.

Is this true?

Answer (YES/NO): NO